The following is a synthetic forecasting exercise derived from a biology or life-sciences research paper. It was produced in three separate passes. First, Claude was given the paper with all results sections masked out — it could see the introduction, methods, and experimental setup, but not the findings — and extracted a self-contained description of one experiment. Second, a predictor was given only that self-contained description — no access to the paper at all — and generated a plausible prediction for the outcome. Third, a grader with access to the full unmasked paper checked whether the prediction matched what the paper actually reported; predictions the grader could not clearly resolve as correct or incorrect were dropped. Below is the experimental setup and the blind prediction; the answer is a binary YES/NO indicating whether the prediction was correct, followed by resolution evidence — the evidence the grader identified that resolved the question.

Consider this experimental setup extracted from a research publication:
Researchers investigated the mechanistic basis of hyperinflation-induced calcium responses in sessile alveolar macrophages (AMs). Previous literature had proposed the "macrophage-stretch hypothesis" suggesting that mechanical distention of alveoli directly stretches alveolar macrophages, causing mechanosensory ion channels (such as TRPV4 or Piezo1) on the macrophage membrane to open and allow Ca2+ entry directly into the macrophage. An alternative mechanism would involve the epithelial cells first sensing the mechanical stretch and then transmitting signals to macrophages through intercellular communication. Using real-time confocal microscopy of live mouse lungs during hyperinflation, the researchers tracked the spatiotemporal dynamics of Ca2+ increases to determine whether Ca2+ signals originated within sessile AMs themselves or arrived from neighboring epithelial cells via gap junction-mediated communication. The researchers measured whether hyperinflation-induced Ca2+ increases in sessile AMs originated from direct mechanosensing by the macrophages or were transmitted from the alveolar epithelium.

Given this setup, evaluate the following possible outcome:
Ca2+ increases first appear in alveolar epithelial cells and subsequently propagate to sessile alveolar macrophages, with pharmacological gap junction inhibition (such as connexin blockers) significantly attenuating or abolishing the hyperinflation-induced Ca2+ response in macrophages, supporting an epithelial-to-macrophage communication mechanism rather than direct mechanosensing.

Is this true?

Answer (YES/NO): YES